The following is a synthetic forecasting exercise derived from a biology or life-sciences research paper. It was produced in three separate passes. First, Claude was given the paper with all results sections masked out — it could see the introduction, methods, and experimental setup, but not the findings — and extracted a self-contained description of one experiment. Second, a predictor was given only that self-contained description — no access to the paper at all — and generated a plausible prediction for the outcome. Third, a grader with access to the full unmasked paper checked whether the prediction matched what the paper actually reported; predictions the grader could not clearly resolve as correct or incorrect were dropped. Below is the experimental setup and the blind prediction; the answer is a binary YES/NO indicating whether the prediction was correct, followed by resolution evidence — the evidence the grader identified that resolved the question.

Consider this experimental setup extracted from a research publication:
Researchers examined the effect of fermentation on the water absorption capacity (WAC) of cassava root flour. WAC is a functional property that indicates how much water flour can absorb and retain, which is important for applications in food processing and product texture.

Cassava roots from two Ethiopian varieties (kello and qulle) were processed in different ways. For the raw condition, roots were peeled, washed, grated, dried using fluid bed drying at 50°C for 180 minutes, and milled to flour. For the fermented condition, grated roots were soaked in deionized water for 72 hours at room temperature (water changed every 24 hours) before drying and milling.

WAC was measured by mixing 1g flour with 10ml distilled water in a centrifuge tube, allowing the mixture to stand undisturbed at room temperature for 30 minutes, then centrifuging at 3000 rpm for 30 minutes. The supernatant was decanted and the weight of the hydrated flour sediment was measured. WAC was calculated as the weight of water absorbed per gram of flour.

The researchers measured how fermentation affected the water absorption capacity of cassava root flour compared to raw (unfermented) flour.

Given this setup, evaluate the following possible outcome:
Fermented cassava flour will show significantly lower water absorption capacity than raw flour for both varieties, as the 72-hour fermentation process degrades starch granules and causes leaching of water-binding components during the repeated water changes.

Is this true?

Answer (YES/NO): NO